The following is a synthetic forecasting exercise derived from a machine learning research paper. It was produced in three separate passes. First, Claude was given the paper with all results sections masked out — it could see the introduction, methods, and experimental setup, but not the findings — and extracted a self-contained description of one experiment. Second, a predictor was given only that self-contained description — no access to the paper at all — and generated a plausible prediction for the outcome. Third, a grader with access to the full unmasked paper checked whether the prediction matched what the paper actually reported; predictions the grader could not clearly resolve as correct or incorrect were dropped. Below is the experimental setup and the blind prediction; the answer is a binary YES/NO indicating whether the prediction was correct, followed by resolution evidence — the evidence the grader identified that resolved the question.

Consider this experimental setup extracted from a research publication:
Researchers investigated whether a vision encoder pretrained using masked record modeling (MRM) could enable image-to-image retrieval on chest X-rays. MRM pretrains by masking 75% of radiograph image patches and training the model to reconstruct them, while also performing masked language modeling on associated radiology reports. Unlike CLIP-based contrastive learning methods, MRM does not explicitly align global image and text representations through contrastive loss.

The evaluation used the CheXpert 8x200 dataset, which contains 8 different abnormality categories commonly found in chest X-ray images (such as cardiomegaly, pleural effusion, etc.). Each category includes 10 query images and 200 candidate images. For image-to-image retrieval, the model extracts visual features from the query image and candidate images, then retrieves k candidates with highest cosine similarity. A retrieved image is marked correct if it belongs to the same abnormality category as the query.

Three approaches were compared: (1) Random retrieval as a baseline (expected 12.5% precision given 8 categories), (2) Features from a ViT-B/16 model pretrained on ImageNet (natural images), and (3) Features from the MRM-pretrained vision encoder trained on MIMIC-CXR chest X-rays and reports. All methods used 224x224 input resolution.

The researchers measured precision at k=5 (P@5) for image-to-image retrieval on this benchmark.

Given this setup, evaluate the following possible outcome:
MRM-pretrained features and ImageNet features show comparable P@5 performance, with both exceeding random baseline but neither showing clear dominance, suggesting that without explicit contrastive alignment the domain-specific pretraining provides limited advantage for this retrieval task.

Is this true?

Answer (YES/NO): NO